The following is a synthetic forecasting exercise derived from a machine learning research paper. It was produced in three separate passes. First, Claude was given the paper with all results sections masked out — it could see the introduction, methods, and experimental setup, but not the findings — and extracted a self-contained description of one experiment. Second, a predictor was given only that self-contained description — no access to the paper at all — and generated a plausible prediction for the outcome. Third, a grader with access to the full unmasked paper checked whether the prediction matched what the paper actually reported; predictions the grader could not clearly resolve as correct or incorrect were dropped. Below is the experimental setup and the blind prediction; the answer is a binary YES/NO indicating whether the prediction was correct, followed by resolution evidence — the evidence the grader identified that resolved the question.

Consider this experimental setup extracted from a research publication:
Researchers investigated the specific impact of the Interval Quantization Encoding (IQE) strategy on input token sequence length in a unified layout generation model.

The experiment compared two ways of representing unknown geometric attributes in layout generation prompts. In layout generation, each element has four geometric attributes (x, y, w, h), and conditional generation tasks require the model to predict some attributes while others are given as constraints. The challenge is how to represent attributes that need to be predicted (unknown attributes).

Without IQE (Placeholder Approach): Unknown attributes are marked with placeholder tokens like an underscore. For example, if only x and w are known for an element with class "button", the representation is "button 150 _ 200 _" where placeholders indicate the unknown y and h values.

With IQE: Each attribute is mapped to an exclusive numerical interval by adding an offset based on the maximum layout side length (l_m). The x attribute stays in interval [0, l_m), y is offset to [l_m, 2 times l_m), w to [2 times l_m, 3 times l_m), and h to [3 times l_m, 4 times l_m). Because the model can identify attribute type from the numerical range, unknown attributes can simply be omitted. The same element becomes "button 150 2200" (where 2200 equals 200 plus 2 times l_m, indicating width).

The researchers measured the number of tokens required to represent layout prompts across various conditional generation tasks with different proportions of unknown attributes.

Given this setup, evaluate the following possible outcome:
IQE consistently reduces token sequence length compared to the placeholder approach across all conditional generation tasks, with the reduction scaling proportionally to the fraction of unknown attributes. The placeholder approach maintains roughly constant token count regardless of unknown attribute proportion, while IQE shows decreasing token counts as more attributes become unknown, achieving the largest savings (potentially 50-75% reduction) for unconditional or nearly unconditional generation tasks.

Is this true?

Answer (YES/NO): NO